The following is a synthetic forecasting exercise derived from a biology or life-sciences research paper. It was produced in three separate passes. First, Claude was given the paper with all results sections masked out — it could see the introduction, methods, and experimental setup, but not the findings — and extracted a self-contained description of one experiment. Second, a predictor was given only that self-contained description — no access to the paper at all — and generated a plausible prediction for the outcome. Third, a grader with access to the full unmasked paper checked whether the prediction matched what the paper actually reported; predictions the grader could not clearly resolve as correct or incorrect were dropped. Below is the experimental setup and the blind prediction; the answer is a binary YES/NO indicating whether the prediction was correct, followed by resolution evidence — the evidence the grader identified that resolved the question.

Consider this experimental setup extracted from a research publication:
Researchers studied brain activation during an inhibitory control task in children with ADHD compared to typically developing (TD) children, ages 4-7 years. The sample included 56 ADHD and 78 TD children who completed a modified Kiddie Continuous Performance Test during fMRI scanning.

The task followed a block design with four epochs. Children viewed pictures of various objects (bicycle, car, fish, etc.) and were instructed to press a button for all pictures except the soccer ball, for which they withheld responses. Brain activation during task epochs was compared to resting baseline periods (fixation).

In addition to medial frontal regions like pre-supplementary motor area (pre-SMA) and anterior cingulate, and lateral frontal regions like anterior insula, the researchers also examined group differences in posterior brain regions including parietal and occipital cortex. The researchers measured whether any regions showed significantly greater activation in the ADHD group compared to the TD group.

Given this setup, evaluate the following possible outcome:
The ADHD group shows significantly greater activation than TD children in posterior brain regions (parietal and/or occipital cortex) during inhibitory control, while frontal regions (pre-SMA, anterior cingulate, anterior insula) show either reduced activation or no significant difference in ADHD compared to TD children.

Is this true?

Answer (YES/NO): YES